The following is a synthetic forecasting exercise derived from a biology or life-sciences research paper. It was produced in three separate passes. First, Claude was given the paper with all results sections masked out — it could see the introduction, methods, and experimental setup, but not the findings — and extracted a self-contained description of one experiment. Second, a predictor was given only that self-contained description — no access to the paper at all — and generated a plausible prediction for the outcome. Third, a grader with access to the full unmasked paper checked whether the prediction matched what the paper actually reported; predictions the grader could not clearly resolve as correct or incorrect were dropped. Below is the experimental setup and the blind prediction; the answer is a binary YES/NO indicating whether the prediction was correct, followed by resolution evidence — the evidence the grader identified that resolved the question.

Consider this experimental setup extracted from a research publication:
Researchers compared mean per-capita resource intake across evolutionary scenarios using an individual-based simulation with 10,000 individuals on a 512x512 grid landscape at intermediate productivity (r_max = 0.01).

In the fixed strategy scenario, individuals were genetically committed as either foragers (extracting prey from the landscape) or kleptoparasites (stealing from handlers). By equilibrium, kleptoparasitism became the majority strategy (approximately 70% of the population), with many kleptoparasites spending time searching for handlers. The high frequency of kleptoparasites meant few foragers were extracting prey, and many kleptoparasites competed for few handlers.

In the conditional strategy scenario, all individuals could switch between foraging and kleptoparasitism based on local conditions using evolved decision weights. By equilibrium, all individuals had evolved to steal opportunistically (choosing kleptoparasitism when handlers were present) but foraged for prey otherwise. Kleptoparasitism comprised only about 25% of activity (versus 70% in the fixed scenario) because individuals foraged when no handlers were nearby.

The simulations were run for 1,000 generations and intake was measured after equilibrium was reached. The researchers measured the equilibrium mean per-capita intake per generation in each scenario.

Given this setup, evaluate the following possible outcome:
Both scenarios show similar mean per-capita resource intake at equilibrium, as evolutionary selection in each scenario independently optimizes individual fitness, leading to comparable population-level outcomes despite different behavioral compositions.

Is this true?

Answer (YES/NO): NO